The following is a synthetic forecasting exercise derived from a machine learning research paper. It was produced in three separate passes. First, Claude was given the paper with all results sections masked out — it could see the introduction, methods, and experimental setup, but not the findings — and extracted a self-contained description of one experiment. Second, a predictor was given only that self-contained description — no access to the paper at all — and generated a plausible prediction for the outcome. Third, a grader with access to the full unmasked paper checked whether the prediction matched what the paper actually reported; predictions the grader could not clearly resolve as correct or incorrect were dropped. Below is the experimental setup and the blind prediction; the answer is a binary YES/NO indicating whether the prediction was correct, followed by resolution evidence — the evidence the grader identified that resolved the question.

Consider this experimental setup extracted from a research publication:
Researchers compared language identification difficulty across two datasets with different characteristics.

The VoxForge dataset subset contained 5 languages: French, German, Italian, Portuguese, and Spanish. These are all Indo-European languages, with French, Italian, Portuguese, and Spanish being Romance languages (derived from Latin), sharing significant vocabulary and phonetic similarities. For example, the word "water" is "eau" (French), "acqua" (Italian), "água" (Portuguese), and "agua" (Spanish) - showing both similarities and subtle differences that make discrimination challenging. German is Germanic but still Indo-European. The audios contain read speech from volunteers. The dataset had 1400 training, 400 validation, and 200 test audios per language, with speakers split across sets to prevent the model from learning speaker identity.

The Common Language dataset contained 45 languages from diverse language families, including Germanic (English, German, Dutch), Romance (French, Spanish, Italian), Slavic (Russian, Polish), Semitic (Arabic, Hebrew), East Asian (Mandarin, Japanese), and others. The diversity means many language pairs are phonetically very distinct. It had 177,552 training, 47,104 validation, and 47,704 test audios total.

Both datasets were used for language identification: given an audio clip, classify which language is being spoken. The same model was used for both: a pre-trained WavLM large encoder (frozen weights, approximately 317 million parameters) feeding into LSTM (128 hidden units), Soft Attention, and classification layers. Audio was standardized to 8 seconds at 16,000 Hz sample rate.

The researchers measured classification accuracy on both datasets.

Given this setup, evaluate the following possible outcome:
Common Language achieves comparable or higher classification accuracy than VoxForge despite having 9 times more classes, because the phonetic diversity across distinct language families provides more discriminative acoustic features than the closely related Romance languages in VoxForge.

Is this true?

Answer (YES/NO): NO